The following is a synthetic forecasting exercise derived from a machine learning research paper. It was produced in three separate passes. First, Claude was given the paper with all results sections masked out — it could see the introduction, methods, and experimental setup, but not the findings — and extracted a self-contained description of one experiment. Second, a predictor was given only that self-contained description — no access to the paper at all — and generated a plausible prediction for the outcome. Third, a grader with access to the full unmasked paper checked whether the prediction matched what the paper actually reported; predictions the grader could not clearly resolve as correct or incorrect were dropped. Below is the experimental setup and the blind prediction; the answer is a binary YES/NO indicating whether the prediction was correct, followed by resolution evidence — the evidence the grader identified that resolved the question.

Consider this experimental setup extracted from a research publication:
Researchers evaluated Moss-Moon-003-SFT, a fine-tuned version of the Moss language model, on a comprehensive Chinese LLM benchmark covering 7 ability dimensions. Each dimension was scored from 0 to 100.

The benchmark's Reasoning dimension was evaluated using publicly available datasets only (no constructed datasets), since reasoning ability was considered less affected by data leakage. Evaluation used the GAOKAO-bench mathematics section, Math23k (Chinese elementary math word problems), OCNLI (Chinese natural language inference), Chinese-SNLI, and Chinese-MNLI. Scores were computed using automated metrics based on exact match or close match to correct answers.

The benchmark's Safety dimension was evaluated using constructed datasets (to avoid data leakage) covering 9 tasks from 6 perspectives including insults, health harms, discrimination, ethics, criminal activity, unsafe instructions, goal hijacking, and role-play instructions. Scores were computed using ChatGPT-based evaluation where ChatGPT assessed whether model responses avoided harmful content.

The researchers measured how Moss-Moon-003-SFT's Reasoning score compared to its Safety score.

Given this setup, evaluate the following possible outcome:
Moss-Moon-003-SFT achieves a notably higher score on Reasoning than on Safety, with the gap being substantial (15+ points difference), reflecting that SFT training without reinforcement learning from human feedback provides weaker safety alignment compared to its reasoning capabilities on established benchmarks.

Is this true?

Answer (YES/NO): NO